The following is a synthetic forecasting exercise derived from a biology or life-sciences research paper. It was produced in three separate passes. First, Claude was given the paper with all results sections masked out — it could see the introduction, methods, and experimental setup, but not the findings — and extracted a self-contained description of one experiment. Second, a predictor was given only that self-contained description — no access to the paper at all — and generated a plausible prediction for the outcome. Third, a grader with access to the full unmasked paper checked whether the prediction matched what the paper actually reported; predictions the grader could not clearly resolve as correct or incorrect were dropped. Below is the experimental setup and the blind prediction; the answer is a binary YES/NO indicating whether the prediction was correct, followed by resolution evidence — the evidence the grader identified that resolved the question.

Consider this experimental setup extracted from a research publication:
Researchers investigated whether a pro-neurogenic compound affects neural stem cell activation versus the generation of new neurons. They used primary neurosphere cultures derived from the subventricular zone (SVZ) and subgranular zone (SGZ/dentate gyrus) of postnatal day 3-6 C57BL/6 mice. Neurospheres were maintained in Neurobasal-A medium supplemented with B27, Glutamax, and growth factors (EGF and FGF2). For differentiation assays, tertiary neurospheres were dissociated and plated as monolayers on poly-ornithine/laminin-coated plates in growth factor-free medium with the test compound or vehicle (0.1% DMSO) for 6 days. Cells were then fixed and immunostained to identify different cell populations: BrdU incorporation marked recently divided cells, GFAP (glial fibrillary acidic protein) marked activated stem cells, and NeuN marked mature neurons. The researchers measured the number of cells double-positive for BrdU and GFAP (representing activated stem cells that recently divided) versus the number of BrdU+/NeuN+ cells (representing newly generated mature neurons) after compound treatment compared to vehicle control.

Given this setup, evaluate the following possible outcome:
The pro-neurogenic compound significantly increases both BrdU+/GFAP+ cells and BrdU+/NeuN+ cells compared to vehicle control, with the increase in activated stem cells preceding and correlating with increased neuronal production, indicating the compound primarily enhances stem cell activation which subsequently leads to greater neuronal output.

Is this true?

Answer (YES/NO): NO